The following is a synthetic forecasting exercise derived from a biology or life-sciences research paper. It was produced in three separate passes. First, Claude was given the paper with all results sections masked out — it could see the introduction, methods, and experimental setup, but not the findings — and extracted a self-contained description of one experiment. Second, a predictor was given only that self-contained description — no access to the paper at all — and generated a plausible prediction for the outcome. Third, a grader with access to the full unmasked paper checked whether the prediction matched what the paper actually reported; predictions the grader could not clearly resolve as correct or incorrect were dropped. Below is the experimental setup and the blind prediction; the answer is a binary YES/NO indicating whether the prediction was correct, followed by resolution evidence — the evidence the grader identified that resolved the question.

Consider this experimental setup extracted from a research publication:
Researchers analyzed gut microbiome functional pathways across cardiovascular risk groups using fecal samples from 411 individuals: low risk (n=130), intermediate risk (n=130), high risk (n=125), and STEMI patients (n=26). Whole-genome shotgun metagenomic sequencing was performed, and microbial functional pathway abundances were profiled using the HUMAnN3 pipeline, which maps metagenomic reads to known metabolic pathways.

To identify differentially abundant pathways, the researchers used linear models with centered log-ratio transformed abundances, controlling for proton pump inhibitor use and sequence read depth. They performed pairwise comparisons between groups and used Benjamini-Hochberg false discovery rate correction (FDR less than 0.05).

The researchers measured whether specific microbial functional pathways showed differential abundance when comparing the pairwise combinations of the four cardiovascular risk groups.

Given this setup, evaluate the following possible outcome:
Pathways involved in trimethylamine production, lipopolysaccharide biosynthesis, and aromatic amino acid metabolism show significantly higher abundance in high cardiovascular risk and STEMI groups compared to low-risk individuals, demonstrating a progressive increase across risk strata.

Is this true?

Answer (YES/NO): NO